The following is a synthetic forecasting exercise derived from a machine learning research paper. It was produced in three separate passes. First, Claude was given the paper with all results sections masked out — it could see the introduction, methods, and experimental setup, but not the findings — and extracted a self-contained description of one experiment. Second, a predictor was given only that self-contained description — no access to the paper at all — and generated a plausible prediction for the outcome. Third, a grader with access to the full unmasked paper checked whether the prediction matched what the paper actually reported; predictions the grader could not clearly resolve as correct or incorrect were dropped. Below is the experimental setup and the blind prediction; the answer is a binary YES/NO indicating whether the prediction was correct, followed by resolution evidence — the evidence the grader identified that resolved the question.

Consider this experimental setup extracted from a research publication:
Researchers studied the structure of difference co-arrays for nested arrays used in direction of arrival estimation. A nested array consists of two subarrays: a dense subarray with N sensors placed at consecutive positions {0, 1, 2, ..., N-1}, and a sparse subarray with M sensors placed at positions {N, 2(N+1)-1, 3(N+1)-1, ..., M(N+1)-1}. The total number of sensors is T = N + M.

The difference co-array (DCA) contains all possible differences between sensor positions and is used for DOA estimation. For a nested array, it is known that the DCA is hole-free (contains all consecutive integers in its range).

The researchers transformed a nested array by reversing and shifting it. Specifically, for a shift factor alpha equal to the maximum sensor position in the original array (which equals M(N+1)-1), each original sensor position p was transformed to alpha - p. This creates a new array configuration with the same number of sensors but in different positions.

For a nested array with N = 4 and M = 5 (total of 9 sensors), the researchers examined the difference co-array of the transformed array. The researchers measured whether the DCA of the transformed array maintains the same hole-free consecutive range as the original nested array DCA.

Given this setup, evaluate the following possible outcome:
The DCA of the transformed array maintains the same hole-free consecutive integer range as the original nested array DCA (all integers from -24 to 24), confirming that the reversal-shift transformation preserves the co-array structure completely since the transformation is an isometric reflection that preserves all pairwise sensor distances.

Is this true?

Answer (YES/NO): YES